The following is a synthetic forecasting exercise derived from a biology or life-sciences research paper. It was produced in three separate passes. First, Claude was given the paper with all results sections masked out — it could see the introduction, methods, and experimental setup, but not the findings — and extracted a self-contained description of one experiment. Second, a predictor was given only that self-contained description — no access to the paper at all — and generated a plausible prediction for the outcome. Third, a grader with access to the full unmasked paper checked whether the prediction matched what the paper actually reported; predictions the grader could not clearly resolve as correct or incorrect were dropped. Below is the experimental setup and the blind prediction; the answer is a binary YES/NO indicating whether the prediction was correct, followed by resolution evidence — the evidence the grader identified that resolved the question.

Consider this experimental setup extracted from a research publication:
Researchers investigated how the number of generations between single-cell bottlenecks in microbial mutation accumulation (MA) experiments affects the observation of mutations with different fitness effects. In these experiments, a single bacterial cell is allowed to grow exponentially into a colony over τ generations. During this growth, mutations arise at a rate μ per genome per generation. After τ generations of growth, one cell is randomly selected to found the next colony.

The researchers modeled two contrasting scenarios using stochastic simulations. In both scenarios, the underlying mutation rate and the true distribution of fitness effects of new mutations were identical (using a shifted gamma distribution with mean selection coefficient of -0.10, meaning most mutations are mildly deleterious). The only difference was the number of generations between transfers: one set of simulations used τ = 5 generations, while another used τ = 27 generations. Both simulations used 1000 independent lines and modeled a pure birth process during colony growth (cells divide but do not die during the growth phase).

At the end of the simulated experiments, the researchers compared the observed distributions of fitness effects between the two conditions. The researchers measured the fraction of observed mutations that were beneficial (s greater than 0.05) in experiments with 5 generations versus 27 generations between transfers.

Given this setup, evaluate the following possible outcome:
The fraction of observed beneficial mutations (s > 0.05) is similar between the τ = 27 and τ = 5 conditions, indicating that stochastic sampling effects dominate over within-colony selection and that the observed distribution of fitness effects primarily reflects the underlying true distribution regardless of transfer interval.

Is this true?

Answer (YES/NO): NO